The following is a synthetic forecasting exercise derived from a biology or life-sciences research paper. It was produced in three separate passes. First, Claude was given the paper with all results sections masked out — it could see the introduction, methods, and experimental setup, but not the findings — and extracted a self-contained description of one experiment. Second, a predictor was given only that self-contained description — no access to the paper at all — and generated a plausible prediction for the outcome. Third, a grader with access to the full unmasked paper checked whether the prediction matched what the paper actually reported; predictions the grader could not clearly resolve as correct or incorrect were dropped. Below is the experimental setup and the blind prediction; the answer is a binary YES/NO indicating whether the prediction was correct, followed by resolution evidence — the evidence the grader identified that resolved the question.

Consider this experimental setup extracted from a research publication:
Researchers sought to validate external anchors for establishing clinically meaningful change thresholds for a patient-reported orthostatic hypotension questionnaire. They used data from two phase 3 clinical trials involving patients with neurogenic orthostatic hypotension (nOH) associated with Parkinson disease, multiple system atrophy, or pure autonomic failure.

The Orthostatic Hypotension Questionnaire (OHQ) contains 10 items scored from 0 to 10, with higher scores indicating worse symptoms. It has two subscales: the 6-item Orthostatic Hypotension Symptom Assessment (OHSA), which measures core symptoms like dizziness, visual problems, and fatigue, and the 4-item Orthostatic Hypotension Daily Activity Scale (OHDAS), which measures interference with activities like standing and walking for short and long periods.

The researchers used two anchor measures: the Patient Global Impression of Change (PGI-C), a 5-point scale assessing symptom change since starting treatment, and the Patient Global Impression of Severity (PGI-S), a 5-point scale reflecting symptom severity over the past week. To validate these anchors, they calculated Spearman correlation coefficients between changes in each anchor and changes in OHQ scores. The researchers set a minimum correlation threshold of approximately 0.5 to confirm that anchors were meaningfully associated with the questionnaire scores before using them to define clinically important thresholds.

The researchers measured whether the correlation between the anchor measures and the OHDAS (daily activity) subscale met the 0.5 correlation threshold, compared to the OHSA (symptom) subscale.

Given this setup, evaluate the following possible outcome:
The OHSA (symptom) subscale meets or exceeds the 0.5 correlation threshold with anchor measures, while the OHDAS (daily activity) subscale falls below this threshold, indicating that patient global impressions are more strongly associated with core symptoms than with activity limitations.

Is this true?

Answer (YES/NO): YES